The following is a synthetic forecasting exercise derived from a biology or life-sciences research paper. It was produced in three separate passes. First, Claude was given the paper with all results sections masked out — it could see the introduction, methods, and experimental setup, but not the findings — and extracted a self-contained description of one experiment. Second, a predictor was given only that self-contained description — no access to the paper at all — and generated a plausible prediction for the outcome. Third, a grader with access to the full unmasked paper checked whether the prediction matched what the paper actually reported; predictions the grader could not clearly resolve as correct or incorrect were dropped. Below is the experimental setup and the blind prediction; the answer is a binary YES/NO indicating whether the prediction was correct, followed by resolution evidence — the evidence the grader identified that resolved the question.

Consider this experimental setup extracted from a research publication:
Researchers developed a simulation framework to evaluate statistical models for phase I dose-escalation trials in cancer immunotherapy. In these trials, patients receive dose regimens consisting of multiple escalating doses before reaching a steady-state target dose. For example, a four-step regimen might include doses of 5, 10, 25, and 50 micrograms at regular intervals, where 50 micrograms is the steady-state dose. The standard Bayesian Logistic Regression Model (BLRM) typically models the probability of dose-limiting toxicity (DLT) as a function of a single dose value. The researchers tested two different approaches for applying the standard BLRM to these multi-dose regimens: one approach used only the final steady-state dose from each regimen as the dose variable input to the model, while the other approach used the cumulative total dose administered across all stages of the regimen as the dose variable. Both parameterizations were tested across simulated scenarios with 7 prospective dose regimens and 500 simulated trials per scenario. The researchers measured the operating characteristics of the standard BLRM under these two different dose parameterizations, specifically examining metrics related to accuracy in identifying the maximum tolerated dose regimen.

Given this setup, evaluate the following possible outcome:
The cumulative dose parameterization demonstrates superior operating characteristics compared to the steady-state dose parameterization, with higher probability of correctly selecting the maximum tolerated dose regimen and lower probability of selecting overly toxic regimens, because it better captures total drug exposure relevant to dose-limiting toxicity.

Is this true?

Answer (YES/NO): NO